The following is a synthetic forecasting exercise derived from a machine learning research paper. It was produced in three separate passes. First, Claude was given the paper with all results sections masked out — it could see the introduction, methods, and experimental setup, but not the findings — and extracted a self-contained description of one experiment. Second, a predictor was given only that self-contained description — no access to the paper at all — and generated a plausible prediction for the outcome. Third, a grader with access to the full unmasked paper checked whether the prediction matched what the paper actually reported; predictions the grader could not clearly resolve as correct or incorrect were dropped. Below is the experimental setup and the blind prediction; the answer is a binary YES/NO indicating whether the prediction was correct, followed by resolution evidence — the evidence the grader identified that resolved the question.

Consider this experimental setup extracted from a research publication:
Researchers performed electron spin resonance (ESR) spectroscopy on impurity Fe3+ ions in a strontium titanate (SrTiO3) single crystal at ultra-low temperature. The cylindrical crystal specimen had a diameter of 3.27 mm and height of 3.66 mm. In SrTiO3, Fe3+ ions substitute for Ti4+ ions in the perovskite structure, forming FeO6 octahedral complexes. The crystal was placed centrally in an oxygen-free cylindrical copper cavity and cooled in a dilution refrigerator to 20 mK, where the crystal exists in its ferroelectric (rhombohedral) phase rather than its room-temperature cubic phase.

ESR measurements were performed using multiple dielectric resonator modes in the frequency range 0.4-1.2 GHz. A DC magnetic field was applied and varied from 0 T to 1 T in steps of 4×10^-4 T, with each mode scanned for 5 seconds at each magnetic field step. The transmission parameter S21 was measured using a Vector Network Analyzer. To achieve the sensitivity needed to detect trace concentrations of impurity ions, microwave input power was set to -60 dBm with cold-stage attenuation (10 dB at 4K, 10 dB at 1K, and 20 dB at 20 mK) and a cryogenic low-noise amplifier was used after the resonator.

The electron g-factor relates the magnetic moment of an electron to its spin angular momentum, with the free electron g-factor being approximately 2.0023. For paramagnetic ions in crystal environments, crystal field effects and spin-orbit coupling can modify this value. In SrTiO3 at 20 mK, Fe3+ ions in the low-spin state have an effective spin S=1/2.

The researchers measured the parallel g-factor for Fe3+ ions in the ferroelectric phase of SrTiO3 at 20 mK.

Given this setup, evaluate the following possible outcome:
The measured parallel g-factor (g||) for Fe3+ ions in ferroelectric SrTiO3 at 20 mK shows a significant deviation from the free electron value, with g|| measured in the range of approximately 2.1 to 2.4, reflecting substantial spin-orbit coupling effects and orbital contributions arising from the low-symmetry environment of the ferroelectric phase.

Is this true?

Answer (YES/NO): NO